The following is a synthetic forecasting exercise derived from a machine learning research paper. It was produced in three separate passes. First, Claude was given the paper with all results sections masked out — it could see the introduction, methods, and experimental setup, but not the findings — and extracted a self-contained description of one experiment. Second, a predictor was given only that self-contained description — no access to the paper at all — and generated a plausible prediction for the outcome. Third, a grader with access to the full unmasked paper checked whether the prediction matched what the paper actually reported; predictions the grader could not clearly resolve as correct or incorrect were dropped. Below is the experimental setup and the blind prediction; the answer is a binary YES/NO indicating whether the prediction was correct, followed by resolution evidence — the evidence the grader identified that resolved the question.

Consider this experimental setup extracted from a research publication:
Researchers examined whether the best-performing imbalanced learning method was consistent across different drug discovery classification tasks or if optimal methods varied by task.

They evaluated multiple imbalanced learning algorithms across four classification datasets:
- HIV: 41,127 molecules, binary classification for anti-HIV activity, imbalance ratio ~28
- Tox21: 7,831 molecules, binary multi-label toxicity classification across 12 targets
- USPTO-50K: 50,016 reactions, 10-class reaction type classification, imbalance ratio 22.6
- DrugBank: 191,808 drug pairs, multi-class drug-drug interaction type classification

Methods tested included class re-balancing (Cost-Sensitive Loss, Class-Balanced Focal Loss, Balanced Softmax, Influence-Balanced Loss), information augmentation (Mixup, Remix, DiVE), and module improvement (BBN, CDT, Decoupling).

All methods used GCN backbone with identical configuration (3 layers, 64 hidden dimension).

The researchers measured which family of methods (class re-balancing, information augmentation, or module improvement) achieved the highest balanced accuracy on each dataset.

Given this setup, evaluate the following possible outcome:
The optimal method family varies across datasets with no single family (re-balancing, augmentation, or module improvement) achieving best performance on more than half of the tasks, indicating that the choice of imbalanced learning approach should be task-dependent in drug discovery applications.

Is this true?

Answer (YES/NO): NO